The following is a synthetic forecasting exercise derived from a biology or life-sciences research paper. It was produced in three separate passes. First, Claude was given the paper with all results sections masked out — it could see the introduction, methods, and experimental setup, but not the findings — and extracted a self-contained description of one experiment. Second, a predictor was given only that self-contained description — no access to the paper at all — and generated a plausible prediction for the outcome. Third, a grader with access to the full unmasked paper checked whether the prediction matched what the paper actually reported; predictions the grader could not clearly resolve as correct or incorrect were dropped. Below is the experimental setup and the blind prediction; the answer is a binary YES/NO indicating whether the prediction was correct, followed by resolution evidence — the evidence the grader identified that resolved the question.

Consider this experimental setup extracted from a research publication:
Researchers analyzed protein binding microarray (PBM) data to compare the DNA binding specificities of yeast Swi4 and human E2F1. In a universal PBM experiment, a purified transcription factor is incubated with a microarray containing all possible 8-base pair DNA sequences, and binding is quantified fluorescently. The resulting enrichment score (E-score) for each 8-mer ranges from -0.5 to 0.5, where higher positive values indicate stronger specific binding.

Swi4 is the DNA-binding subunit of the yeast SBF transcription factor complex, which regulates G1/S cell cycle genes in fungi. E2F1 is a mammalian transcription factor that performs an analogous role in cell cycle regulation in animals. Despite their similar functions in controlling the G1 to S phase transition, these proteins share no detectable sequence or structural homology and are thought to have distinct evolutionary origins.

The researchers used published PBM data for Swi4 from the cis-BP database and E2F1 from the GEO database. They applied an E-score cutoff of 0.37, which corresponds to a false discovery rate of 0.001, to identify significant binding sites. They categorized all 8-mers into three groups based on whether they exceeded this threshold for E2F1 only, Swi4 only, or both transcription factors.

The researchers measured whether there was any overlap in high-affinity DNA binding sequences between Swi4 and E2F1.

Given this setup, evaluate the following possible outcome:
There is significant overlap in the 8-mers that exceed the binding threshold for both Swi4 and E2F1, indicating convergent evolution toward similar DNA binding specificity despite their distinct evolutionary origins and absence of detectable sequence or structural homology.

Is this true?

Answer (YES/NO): YES